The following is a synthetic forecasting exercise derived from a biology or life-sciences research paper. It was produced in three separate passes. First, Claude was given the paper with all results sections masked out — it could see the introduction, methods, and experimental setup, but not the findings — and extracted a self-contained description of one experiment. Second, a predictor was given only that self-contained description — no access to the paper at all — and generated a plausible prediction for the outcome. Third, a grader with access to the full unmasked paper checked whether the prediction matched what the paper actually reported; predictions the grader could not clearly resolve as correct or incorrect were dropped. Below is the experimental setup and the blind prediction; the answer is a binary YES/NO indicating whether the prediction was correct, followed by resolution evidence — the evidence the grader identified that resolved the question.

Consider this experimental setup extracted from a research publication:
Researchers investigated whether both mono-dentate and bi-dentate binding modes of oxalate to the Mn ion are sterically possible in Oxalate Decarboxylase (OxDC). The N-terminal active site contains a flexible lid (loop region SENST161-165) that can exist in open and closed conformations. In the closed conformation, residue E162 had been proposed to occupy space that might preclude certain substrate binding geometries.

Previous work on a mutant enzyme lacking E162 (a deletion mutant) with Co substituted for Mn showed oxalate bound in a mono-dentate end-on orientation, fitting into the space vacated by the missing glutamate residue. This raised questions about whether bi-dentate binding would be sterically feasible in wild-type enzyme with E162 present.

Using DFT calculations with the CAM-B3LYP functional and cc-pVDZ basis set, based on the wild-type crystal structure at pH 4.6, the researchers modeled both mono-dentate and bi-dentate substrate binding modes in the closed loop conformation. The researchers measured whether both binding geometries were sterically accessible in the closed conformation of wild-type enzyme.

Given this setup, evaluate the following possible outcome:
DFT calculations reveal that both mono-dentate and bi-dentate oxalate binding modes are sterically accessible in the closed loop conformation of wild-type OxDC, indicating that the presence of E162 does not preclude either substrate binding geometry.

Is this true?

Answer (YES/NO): YES